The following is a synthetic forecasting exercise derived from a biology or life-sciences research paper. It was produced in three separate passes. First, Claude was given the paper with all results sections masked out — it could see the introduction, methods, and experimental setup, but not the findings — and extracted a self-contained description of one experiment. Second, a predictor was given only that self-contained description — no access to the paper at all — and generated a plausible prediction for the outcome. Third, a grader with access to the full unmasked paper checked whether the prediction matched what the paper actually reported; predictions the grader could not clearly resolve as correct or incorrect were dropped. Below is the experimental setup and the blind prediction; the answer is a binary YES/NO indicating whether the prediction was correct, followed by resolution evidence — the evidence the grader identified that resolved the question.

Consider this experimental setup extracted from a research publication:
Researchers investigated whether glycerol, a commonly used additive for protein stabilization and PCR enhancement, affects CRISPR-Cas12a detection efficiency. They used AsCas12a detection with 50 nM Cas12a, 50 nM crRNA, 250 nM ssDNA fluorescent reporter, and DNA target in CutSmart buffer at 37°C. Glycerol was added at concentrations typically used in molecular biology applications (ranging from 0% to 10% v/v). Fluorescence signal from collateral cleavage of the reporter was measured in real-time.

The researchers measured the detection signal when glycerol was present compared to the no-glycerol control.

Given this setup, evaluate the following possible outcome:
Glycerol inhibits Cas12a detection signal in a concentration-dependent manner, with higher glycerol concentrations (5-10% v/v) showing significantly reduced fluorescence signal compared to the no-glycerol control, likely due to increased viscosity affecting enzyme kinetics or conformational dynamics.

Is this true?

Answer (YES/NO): NO